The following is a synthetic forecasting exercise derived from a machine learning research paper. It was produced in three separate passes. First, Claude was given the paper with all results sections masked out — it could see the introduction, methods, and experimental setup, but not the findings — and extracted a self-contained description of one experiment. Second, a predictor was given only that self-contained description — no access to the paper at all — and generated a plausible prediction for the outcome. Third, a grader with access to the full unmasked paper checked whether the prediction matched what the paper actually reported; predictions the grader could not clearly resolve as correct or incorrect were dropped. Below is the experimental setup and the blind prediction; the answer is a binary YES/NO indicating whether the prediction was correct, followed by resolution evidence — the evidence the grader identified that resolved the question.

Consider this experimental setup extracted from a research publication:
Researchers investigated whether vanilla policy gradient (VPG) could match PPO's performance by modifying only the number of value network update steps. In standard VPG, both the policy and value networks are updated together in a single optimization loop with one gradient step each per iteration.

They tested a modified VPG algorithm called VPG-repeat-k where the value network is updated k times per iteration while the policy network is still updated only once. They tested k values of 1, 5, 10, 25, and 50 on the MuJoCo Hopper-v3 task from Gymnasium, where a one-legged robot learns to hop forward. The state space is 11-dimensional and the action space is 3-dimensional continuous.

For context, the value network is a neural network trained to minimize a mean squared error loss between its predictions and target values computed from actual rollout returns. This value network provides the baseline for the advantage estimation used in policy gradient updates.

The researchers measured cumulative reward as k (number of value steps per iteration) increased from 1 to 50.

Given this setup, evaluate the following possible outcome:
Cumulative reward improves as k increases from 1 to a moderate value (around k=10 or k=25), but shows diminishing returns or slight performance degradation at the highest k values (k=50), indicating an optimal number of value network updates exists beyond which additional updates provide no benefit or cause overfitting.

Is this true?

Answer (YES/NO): NO